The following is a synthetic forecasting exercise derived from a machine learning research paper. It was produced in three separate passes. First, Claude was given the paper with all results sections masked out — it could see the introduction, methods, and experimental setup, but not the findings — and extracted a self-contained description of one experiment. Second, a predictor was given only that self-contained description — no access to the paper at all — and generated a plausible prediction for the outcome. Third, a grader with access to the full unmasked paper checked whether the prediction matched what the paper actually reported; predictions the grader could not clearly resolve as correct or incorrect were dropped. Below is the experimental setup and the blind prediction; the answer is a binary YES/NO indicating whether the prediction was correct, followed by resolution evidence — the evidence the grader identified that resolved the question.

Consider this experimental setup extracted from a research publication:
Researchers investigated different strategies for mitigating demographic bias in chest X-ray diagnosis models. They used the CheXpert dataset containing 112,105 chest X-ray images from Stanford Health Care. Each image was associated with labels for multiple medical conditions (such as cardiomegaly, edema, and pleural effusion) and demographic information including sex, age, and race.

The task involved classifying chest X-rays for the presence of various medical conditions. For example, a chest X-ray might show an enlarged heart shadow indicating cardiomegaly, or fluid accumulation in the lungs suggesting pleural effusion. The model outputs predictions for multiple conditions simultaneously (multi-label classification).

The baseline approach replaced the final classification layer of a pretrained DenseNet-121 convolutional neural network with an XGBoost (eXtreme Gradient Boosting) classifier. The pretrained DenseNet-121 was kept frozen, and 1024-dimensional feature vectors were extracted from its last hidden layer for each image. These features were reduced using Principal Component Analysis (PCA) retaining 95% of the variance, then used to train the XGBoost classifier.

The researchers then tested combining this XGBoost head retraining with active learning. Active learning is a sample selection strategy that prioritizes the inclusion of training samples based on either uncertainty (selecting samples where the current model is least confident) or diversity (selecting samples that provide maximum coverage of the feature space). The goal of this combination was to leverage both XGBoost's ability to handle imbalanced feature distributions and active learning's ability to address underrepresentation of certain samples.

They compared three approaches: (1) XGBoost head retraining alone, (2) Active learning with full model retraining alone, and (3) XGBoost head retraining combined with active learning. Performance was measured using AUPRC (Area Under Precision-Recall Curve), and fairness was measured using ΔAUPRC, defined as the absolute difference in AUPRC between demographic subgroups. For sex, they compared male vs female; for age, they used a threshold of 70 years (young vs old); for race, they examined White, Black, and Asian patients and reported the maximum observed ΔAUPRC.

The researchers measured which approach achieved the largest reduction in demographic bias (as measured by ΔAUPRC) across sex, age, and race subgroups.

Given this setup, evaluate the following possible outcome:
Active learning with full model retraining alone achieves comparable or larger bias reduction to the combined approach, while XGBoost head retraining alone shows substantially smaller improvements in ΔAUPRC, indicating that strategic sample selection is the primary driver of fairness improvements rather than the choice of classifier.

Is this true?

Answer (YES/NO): NO